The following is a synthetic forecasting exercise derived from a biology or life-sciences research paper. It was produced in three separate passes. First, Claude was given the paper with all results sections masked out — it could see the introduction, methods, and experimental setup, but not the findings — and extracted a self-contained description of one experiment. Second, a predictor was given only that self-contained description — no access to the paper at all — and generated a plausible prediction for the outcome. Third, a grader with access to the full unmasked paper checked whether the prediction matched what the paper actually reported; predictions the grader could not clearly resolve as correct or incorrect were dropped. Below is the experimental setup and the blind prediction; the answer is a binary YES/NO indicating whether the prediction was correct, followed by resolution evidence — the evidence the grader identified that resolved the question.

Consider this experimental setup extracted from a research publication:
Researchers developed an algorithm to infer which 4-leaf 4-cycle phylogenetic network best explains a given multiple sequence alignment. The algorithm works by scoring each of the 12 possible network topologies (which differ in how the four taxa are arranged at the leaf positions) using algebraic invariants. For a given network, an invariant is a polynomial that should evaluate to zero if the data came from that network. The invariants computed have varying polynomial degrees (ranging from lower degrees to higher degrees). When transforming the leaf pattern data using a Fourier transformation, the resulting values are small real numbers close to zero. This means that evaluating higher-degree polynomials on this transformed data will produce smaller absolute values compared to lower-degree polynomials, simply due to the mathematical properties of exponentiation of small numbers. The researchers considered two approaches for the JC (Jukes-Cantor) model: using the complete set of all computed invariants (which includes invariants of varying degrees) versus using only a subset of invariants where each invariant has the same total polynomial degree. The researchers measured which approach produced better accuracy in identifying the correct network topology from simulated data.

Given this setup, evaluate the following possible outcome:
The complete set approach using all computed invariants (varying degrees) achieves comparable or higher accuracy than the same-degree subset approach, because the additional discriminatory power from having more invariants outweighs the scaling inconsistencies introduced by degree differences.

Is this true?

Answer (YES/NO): NO